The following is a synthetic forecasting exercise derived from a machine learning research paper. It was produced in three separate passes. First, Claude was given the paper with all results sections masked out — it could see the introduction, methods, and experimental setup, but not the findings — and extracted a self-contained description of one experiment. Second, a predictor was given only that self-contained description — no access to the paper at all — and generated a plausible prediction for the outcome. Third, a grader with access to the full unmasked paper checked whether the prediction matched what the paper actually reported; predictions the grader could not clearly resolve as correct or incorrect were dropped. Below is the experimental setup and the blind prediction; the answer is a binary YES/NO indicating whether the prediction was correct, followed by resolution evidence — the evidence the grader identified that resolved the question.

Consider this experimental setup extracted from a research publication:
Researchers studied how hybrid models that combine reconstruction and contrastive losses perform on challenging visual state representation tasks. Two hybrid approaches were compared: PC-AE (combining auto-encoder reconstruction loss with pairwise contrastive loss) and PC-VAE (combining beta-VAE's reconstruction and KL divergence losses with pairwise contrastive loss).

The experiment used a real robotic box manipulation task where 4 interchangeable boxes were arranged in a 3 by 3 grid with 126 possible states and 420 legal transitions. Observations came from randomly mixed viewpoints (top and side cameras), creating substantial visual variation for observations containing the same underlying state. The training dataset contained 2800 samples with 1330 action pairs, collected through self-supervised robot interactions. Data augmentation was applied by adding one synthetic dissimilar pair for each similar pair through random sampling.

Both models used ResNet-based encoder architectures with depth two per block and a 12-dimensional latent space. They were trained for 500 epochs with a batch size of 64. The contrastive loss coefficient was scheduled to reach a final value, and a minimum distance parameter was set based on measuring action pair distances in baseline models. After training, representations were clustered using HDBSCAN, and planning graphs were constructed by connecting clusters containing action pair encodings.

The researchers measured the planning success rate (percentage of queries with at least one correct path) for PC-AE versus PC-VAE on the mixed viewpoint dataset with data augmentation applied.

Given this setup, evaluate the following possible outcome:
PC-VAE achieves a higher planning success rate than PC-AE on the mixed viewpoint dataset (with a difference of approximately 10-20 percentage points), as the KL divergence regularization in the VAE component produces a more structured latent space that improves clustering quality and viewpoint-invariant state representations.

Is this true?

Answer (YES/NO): NO